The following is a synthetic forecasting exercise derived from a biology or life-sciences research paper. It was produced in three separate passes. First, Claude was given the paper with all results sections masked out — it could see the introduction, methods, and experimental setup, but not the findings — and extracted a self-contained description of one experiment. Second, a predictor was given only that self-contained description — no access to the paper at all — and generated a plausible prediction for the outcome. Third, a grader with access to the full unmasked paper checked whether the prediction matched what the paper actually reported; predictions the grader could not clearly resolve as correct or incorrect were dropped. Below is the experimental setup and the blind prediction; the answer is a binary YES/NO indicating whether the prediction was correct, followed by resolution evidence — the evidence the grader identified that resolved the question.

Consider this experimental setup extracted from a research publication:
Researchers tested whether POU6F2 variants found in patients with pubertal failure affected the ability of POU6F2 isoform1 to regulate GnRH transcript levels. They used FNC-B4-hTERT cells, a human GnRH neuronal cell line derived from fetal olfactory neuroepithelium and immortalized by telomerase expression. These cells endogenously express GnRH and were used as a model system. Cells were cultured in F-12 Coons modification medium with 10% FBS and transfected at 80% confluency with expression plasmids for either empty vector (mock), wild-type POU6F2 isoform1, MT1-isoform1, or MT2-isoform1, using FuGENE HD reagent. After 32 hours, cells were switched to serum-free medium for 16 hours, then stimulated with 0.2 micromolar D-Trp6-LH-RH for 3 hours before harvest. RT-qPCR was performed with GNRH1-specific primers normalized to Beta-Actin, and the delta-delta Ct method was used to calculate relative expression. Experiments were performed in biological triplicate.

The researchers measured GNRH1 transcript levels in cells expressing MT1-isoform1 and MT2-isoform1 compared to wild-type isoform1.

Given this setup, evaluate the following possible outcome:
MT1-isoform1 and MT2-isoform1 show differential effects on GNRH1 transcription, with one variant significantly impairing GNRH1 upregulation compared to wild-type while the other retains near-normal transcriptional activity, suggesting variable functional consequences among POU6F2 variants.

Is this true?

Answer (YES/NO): NO